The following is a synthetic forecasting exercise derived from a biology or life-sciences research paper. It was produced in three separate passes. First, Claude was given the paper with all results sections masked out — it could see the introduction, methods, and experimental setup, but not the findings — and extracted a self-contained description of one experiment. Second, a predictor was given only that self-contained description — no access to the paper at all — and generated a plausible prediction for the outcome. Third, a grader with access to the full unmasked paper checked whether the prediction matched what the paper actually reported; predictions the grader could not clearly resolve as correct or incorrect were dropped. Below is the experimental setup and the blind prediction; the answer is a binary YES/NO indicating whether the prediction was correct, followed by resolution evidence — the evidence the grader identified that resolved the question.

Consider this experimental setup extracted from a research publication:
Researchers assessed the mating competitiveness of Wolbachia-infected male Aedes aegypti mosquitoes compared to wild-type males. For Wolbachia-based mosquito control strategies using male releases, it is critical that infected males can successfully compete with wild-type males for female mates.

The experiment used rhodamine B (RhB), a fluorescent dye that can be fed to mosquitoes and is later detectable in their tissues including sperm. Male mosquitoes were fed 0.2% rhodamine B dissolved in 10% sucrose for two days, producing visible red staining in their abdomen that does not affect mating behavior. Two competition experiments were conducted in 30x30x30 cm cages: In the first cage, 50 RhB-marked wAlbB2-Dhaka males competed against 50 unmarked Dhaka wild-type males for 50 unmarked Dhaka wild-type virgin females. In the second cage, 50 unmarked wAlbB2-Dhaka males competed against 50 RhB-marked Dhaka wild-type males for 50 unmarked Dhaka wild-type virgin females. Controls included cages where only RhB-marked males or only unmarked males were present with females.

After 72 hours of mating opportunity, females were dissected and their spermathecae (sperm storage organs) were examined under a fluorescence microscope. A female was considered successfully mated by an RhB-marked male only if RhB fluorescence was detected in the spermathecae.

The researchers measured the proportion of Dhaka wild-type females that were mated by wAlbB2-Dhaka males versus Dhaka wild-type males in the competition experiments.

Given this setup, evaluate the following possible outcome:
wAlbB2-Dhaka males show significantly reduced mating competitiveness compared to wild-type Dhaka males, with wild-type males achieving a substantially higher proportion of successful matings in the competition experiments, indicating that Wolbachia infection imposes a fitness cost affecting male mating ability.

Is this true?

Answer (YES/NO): NO